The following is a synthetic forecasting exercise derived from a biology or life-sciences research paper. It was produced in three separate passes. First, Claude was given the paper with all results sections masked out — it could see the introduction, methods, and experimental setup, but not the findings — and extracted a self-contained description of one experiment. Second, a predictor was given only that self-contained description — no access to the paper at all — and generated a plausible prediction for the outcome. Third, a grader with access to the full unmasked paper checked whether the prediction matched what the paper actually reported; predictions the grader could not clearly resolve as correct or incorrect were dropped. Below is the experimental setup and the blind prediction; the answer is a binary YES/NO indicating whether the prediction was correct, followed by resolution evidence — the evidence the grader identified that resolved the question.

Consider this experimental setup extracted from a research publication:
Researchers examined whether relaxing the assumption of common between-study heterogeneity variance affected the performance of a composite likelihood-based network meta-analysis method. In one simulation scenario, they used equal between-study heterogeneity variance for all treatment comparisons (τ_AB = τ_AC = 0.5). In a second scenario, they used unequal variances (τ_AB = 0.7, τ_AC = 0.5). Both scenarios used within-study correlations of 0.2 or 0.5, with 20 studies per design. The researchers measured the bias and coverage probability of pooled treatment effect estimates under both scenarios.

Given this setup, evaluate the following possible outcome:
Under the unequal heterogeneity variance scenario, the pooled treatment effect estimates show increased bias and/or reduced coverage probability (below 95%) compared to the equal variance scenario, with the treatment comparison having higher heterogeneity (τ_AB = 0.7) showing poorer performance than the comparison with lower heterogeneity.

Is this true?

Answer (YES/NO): NO